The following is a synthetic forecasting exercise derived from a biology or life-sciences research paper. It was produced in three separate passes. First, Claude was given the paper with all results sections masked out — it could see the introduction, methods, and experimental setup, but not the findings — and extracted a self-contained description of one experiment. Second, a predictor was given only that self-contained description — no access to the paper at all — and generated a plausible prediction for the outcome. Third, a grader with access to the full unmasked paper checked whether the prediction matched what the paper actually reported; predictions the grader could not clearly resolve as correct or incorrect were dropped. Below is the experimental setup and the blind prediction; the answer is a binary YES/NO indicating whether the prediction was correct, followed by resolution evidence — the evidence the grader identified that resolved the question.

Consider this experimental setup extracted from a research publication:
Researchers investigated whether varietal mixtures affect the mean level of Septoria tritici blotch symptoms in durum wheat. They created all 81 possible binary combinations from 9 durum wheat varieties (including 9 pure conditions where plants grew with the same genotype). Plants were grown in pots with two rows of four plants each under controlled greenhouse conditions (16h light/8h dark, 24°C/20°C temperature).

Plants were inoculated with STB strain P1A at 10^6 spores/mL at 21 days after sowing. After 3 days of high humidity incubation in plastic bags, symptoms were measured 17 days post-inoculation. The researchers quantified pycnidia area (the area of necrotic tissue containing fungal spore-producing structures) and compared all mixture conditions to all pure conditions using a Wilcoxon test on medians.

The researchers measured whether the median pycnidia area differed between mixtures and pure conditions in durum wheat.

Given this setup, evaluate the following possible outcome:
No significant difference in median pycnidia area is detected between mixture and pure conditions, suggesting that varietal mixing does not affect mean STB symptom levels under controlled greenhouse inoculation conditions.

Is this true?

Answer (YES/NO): NO